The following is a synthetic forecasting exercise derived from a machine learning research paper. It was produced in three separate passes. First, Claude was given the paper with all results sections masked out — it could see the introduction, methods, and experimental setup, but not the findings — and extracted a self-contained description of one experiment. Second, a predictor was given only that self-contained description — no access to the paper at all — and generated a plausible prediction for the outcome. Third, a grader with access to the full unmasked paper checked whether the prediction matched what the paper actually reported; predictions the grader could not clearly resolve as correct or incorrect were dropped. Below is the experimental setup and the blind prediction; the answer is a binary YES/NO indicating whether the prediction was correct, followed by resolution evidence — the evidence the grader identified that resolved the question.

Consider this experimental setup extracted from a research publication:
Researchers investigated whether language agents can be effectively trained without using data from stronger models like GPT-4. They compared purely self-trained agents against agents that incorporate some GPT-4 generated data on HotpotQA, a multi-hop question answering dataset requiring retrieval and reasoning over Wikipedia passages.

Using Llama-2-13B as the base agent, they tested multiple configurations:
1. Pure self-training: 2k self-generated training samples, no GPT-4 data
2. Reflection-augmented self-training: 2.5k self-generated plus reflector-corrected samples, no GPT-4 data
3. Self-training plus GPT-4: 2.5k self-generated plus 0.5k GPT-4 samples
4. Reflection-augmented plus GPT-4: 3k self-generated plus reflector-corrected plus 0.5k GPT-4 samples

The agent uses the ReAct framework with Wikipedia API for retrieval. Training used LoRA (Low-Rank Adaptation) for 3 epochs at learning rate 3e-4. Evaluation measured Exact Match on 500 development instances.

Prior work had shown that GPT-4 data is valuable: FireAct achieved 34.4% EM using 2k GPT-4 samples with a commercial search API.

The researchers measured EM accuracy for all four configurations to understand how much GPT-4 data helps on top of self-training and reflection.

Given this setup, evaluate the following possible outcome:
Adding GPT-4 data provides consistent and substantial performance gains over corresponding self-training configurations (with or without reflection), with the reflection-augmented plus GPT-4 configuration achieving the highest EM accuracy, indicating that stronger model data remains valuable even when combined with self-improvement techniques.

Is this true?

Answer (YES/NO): YES